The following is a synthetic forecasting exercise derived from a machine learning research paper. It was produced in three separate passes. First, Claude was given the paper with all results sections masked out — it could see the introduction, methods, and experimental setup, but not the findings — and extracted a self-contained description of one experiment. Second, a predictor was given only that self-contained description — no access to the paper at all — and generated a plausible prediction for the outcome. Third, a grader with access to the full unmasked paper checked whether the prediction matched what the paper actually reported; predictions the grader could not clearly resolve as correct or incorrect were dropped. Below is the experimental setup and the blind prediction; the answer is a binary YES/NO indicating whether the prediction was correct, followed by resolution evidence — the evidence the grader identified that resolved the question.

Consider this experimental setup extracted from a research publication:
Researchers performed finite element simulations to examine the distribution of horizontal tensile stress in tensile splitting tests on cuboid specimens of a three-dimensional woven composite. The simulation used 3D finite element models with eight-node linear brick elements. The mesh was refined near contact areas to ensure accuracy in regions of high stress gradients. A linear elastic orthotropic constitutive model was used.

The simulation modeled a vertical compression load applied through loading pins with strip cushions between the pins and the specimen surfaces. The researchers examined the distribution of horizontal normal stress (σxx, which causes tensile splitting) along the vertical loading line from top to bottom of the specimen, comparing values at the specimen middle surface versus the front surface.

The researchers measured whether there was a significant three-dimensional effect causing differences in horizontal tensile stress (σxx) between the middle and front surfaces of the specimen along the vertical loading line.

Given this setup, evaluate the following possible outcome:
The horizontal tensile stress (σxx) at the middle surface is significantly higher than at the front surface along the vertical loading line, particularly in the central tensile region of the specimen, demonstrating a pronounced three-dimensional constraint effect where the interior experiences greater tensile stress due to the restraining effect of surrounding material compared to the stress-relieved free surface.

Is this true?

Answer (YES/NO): NO